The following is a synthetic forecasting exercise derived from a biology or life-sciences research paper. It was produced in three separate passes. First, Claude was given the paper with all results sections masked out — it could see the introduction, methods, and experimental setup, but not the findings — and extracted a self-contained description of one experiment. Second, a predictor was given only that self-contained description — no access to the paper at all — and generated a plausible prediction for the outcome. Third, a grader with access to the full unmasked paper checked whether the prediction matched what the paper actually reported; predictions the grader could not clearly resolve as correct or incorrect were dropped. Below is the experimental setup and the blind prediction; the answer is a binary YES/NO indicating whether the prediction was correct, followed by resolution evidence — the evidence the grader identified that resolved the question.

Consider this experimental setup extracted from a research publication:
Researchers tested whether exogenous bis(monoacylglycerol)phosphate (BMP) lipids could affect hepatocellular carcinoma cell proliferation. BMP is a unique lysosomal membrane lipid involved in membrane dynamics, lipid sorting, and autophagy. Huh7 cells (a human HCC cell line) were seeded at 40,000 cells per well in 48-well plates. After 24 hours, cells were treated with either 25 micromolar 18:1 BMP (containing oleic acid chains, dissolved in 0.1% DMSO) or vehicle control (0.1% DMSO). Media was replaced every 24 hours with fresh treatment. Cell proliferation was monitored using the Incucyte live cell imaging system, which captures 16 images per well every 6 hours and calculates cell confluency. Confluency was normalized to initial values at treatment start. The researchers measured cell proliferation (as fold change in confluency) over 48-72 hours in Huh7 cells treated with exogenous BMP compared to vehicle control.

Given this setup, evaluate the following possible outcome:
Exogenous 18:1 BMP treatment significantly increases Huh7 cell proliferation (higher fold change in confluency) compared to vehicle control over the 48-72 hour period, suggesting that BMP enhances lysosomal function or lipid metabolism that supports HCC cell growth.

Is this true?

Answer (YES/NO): YES